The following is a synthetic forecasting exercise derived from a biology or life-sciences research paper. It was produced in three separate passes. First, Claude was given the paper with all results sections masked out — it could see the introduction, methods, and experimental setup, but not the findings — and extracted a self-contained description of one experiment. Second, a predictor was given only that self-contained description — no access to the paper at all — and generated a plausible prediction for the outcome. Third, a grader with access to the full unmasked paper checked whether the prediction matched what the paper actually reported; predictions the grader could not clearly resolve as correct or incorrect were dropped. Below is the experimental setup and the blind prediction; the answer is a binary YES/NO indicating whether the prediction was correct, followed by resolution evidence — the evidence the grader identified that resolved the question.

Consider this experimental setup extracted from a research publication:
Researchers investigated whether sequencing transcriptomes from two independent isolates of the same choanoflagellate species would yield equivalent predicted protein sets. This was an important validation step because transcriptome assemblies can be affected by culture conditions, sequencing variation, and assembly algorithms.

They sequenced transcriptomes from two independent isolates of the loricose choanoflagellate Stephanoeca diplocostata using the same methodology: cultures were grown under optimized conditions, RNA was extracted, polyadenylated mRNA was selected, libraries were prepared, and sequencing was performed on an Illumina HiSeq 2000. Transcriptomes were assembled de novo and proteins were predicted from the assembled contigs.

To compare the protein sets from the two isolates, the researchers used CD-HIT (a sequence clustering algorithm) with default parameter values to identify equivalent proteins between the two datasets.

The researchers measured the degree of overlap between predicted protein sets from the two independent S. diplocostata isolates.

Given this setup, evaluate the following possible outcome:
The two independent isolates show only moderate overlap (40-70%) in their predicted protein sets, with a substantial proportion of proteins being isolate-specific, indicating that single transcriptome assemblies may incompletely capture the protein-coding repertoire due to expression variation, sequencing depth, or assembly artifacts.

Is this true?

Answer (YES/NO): NO